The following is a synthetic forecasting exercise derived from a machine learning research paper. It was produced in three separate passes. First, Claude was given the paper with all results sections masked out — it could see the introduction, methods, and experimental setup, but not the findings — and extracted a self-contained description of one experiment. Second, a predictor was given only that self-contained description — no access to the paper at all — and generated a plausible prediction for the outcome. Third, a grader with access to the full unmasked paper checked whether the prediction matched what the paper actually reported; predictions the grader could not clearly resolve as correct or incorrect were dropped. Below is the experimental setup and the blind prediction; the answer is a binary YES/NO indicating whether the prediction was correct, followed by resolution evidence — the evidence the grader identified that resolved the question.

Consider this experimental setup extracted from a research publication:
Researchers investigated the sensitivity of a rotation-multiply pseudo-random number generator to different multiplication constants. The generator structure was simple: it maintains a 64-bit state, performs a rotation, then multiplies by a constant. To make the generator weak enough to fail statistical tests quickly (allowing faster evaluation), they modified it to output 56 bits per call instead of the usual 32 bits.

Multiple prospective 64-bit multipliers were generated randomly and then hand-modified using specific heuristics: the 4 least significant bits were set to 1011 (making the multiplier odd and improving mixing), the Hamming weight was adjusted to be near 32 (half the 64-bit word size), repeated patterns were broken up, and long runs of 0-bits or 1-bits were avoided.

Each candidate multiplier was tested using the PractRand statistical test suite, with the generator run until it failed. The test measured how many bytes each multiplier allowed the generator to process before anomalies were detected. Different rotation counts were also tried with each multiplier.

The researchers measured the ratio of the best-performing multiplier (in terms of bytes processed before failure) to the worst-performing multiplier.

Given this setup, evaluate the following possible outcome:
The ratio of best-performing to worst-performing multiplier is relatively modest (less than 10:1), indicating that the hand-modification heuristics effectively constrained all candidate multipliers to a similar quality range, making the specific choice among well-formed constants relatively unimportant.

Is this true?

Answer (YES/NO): YES